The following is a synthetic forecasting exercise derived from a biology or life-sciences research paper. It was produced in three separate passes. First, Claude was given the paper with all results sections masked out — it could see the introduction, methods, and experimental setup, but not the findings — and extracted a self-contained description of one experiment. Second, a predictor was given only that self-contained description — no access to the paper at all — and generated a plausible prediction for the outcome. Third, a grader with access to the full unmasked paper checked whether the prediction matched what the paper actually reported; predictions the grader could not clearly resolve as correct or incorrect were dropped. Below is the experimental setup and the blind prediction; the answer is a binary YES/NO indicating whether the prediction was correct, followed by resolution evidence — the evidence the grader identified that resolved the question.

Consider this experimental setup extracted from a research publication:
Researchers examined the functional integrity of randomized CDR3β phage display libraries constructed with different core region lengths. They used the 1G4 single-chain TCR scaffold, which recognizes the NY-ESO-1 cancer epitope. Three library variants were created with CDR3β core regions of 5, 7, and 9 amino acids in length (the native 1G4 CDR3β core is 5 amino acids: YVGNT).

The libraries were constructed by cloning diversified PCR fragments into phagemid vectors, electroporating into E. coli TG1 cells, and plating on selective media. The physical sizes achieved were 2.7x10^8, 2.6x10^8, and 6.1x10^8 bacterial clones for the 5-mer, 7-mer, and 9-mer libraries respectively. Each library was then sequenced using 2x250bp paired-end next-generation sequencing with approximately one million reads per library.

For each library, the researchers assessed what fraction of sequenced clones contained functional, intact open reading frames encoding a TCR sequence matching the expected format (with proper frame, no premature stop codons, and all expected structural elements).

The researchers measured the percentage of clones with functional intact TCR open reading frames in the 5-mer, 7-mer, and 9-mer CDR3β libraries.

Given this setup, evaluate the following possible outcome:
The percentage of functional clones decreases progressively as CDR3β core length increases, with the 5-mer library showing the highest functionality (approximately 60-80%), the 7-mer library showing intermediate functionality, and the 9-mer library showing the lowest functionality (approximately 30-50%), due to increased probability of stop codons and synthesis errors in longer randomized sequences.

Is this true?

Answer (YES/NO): NO